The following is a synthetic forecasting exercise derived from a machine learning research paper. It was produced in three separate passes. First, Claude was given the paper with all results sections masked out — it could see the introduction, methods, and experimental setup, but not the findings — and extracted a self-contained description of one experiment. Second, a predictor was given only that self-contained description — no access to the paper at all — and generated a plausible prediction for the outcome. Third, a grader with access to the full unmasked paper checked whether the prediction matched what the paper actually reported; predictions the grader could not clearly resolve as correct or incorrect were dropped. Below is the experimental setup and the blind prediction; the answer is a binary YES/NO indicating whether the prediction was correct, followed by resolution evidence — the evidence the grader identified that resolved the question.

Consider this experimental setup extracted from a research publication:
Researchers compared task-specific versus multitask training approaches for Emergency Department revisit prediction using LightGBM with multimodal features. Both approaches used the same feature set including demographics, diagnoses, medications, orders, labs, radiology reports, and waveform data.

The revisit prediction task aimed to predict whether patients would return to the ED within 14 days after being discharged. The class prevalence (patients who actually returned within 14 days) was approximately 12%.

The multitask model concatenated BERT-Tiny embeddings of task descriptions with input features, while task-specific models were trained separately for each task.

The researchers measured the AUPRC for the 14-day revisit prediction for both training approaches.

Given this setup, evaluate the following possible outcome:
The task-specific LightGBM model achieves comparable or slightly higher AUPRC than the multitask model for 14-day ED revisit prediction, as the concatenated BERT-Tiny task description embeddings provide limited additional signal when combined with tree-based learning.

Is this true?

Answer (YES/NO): NO